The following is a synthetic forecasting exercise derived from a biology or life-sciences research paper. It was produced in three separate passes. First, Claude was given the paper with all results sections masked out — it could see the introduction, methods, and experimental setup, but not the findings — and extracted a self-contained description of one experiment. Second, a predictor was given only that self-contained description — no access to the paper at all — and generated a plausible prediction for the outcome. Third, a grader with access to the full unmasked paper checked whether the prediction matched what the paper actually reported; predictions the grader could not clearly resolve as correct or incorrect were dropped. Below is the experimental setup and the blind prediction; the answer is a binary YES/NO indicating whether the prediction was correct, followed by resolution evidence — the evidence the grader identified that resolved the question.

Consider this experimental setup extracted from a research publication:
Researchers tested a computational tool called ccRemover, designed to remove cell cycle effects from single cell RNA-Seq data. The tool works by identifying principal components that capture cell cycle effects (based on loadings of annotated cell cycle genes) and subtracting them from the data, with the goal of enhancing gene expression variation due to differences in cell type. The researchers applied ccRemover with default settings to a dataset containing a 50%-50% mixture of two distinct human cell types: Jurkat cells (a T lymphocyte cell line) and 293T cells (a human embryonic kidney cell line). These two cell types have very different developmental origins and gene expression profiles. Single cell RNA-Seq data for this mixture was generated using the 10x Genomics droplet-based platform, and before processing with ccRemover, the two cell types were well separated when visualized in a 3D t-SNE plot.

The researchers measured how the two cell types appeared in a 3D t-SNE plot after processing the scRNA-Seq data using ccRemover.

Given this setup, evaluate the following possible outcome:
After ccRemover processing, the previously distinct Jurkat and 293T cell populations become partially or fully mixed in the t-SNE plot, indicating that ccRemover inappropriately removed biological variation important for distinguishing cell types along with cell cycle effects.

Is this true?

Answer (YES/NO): YES